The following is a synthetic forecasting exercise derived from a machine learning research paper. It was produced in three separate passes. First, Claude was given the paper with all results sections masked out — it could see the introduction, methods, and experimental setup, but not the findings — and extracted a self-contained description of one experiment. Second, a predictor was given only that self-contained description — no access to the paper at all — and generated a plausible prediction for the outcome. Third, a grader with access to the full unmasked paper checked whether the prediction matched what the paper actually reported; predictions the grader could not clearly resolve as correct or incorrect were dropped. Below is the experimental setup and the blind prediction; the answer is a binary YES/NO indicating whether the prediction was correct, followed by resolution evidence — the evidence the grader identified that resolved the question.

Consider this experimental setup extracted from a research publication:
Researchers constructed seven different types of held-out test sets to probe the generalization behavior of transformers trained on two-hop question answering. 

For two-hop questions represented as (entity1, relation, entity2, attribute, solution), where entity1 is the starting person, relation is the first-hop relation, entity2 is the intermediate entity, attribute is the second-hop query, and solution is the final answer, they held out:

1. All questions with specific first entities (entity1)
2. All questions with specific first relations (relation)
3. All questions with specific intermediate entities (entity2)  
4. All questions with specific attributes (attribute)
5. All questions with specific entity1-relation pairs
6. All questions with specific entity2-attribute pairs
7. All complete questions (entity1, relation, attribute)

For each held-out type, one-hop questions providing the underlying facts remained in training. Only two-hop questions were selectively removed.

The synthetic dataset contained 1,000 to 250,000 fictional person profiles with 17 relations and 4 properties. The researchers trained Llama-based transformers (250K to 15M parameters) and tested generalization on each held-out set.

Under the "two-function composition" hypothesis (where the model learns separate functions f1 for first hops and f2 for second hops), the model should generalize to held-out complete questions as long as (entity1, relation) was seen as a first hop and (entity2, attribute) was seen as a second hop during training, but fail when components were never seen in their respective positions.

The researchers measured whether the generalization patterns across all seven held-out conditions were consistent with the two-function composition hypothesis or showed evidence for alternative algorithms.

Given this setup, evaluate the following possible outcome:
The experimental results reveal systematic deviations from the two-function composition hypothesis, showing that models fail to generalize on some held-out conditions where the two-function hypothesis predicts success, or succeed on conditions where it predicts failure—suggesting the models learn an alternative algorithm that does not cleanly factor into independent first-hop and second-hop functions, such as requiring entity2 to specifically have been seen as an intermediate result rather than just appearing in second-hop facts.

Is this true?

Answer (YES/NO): NO